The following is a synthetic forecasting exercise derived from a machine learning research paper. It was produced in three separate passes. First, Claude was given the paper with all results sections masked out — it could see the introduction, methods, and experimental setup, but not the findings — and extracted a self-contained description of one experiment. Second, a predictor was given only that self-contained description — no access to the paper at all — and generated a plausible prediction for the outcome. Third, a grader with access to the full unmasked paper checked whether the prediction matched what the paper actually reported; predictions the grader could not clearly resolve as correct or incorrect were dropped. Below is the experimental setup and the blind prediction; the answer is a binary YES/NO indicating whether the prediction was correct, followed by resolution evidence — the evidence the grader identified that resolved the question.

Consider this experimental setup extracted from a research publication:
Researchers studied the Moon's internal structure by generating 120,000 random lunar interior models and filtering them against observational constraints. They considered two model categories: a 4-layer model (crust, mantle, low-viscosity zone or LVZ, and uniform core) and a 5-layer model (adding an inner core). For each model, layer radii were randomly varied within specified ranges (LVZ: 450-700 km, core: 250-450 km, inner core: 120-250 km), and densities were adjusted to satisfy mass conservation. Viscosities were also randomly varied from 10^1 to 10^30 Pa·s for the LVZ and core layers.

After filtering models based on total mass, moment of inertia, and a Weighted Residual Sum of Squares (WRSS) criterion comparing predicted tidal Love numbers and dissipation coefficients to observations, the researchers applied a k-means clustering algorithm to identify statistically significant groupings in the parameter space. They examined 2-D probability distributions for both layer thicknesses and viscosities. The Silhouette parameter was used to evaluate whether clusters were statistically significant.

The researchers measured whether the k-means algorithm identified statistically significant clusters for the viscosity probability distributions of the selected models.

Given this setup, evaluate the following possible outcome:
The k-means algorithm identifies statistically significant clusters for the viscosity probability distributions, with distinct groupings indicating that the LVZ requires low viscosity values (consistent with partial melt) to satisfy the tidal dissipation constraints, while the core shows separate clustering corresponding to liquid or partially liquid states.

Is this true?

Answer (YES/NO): NO